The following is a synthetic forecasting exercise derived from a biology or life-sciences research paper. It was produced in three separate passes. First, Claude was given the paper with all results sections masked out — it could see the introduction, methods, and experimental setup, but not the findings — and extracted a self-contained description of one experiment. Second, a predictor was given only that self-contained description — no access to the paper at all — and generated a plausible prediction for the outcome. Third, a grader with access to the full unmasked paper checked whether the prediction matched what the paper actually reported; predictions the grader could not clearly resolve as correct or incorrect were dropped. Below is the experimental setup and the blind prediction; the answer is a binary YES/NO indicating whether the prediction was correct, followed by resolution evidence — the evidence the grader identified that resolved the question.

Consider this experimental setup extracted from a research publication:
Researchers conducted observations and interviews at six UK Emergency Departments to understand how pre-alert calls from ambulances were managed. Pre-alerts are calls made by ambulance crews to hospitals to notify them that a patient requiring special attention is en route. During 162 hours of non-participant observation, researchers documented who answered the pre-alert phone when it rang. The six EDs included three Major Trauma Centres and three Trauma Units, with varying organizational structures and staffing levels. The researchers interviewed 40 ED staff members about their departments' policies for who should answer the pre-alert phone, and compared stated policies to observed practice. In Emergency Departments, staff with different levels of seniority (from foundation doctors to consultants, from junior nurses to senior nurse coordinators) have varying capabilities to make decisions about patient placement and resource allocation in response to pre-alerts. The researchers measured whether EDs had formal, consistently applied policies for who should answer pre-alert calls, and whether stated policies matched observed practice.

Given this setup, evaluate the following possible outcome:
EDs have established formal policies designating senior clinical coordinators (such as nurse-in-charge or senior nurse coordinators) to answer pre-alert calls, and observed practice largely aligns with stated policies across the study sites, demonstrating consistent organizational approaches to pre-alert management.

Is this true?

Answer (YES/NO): NO